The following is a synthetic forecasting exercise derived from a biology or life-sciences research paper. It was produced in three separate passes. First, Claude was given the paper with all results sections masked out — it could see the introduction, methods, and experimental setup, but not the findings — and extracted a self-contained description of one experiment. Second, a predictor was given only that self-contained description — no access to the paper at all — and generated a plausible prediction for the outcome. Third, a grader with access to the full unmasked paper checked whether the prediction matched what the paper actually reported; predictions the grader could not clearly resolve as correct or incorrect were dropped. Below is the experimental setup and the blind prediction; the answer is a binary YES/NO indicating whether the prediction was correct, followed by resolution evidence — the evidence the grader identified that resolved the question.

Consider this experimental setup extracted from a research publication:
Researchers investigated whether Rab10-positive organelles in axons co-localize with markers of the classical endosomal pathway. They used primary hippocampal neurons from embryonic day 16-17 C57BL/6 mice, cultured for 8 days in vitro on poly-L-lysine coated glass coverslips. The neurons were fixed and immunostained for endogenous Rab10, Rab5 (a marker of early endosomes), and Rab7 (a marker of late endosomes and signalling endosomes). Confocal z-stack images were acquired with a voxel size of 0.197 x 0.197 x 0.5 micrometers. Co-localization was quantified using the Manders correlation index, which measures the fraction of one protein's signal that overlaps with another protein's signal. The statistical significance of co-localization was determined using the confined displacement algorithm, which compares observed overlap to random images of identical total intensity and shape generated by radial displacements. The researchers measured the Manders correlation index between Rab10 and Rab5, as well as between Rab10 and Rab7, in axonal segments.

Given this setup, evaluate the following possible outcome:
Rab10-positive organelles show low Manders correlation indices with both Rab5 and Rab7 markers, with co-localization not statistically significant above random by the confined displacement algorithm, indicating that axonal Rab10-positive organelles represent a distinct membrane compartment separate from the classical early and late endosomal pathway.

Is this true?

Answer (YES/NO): NO